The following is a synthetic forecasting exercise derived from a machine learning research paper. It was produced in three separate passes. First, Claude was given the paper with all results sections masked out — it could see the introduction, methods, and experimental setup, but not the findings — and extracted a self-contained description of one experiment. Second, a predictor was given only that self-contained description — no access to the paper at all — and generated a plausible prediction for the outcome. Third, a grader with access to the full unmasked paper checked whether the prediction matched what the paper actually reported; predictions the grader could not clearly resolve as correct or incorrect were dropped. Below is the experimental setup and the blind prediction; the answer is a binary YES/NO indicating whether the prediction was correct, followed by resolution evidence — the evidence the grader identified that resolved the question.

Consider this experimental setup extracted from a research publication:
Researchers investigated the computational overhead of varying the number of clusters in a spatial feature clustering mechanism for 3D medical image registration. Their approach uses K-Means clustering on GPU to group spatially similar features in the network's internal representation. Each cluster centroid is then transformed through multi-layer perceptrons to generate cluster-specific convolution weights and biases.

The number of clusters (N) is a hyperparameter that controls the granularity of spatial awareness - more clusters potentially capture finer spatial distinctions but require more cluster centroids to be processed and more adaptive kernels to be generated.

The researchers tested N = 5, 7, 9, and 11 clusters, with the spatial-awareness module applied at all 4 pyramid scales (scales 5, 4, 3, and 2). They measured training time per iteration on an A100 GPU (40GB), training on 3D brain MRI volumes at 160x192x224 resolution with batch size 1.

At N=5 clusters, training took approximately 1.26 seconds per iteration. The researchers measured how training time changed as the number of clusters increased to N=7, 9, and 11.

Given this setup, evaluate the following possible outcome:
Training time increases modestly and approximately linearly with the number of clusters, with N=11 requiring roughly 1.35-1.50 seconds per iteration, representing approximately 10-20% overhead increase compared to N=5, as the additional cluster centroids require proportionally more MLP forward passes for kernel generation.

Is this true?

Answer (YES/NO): NO